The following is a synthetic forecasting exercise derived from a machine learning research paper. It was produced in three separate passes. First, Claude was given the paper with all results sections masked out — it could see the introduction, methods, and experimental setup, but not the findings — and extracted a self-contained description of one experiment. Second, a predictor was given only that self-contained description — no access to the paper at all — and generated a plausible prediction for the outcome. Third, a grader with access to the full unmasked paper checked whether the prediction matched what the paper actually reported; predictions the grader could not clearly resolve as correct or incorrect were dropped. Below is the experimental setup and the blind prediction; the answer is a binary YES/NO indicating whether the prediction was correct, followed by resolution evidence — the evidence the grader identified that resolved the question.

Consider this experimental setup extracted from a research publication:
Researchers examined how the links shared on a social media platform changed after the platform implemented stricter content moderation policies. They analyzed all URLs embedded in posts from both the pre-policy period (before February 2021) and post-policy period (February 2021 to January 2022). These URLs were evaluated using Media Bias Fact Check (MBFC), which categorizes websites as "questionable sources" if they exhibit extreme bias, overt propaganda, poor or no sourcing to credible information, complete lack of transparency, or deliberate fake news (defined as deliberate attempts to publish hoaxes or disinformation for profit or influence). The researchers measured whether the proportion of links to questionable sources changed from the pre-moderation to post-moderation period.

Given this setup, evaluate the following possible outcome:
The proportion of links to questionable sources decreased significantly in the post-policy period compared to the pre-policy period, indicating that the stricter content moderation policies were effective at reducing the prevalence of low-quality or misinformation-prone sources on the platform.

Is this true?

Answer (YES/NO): NO